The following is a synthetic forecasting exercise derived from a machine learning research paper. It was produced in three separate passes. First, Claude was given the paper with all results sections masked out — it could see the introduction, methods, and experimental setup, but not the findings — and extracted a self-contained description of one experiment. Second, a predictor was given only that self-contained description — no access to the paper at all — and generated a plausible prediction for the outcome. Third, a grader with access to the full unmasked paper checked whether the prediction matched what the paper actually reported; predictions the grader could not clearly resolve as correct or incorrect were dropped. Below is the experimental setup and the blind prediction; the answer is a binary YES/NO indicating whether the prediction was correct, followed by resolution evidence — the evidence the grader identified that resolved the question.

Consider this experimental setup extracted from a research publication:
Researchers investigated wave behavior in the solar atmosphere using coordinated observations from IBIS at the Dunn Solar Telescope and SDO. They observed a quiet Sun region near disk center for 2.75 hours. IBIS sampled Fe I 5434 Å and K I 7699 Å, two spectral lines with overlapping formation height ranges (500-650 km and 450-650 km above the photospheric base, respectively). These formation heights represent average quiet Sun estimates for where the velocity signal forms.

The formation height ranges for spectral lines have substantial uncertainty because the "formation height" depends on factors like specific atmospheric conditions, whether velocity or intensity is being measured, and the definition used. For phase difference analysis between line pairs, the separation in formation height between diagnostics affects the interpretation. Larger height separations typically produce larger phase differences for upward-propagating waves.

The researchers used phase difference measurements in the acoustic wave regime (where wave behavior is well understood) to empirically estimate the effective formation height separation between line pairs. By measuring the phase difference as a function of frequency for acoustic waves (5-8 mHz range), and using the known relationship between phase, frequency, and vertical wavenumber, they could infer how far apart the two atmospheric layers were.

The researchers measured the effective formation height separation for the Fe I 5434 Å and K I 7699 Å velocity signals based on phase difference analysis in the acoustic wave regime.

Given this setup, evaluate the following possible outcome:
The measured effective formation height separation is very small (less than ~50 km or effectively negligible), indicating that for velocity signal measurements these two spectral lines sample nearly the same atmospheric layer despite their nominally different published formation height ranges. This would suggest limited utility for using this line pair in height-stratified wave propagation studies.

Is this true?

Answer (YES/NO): NO